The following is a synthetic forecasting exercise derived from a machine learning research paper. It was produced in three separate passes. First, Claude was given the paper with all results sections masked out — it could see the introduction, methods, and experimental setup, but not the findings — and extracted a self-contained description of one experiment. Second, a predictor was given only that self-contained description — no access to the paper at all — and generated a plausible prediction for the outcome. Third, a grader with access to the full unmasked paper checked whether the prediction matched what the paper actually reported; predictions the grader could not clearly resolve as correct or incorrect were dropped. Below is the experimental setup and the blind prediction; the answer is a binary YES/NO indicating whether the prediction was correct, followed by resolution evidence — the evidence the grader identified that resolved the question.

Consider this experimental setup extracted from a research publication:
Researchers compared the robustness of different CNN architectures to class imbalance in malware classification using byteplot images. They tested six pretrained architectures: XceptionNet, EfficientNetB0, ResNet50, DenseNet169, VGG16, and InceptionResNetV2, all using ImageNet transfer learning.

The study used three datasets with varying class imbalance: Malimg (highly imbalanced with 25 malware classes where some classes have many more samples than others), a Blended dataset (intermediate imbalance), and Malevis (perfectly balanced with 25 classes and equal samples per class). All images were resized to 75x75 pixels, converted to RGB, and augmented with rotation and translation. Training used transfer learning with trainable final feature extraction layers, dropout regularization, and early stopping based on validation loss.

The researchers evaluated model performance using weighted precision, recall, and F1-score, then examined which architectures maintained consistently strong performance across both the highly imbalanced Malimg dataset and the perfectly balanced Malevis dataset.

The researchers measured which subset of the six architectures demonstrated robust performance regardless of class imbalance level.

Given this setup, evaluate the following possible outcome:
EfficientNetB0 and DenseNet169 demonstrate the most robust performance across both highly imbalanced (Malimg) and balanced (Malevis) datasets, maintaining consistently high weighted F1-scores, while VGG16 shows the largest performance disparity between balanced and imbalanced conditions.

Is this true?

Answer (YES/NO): NO